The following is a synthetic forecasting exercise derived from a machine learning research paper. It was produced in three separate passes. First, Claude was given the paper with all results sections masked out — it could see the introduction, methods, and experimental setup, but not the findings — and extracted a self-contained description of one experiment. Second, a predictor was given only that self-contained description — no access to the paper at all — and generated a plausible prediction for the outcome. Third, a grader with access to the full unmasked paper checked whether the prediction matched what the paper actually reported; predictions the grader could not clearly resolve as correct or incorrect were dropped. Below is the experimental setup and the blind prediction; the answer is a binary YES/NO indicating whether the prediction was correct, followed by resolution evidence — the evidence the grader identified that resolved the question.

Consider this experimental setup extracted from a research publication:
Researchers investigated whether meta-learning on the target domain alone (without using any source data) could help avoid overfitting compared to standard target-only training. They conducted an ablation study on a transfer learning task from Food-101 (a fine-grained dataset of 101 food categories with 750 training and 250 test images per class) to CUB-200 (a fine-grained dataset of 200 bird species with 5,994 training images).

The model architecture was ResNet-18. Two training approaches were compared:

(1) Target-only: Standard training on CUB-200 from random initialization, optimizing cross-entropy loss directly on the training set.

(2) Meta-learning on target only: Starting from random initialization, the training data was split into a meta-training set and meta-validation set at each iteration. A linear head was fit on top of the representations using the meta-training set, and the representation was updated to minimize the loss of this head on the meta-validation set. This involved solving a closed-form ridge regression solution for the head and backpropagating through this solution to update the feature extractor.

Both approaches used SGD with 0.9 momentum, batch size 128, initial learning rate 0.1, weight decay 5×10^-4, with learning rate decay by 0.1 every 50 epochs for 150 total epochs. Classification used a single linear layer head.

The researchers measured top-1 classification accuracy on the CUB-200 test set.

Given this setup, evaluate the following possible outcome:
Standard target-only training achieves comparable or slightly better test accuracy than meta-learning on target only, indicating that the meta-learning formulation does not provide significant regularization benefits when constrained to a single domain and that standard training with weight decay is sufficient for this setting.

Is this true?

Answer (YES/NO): NO